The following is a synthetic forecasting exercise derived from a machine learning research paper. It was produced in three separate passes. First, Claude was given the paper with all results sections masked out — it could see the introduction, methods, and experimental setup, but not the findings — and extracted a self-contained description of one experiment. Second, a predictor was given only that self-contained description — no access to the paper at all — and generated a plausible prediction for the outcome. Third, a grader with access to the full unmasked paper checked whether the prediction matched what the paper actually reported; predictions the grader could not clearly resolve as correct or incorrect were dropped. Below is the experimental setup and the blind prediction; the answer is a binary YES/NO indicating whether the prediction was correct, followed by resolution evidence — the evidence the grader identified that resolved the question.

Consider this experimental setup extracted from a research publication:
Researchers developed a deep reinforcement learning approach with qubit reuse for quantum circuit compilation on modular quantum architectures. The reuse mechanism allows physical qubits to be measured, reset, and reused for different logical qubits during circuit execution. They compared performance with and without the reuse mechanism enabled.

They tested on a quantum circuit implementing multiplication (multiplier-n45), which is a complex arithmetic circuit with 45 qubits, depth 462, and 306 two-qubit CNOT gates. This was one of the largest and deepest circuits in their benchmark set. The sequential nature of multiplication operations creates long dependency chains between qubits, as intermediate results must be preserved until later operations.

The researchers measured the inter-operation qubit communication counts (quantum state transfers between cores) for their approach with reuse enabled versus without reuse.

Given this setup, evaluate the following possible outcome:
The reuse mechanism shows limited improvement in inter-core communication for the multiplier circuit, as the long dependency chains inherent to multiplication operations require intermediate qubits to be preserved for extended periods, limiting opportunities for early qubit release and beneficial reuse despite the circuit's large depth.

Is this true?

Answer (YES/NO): NO